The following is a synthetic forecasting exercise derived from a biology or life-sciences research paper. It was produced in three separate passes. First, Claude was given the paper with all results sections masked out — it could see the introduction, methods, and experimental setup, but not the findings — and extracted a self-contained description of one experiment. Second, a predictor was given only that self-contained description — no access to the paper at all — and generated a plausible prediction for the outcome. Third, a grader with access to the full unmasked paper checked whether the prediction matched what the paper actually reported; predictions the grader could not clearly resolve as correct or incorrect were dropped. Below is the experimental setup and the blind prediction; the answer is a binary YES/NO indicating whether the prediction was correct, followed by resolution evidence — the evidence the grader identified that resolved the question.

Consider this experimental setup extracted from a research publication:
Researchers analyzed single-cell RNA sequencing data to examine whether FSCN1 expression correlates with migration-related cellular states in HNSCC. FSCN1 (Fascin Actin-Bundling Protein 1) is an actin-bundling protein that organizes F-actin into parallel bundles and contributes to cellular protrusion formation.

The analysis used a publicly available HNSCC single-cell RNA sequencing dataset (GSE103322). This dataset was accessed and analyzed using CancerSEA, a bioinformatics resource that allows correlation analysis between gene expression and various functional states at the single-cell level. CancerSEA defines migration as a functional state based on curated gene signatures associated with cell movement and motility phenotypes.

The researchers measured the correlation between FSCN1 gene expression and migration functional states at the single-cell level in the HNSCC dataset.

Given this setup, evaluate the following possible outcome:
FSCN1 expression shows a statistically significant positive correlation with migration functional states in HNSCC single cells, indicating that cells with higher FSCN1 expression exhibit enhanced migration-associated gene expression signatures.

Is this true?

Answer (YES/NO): YES